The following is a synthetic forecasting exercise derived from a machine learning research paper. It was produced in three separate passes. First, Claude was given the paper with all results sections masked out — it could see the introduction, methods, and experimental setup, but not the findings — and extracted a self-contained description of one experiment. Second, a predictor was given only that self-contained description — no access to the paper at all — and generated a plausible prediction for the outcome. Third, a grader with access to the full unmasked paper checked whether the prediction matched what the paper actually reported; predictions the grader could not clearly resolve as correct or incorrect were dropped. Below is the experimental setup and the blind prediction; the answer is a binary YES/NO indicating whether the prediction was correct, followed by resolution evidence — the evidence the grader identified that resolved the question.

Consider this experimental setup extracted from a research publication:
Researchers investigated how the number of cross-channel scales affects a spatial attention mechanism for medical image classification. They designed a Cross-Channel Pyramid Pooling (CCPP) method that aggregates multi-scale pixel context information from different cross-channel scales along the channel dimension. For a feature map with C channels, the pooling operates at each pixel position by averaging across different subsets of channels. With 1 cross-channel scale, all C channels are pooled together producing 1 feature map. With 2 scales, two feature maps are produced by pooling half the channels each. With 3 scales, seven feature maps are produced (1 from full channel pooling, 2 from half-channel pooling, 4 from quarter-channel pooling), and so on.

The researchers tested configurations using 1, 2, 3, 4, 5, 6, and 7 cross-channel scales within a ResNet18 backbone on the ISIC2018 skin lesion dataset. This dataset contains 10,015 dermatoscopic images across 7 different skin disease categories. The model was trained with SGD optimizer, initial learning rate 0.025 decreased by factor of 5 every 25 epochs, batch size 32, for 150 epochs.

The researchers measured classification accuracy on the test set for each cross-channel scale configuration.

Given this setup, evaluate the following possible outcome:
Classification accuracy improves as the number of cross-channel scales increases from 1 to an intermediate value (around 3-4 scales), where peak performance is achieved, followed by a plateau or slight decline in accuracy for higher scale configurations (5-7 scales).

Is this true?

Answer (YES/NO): NO